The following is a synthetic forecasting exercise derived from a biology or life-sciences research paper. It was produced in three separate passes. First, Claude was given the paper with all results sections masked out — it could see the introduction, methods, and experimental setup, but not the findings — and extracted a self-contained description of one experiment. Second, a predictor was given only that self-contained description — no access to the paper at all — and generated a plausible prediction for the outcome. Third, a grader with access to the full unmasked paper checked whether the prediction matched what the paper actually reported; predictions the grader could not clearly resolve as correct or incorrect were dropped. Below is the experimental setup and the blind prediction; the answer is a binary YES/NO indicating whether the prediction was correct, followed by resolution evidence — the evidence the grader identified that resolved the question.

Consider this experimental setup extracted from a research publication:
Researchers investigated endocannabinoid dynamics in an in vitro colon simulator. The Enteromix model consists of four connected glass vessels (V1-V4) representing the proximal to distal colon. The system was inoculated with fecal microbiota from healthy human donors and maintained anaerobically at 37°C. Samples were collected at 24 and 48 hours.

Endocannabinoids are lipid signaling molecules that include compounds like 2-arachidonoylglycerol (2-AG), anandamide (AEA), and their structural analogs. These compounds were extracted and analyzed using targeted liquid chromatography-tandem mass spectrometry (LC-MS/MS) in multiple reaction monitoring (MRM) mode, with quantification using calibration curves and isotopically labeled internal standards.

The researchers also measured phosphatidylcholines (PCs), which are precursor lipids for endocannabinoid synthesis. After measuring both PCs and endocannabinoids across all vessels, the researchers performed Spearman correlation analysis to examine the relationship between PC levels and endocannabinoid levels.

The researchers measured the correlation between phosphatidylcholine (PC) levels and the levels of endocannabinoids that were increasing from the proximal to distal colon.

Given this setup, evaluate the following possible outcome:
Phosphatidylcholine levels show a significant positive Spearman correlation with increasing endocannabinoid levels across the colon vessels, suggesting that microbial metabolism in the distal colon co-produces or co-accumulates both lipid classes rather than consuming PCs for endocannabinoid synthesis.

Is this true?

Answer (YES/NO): NO